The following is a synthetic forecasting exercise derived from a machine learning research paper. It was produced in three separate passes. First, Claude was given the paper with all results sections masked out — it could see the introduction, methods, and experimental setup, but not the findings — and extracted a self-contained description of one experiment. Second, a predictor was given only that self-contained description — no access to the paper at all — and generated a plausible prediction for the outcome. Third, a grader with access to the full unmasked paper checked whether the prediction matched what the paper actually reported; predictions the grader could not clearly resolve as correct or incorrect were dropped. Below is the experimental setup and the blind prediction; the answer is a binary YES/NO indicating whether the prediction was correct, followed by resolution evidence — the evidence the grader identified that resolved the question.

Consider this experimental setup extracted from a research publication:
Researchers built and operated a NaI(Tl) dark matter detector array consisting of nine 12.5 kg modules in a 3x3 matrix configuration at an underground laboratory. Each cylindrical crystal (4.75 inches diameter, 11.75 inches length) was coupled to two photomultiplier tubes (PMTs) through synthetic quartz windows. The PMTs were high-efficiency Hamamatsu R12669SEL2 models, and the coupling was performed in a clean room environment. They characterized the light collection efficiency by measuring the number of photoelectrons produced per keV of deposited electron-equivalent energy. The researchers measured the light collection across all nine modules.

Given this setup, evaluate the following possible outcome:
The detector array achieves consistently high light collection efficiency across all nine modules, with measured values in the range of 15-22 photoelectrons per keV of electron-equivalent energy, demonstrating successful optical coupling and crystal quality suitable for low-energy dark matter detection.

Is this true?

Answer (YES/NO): NO